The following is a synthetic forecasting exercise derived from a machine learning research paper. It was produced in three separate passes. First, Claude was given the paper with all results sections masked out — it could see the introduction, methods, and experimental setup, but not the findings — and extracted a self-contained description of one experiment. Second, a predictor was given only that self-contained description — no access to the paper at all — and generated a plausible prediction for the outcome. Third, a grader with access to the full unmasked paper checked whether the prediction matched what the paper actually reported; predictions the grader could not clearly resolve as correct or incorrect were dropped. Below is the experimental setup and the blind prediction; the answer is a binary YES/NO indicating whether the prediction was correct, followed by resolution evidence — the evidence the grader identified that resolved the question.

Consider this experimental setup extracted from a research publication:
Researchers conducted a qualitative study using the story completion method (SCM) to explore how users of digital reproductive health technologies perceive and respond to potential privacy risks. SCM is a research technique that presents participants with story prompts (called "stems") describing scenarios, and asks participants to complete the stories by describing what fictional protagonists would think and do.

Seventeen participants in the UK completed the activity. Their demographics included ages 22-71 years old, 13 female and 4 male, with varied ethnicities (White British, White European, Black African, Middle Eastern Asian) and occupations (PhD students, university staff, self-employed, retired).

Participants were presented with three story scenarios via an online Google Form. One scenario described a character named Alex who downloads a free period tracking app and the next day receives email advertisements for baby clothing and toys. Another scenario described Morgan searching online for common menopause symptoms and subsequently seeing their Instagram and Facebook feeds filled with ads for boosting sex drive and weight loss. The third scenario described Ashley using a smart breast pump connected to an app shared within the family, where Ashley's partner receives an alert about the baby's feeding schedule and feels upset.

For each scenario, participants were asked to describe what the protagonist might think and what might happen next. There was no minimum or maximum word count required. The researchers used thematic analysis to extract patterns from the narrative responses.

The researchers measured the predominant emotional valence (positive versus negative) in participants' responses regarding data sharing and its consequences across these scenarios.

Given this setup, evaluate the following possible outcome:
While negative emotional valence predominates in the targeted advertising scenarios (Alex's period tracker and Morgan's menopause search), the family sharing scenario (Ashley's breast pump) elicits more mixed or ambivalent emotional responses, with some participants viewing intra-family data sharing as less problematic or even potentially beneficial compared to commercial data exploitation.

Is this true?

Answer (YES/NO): NO